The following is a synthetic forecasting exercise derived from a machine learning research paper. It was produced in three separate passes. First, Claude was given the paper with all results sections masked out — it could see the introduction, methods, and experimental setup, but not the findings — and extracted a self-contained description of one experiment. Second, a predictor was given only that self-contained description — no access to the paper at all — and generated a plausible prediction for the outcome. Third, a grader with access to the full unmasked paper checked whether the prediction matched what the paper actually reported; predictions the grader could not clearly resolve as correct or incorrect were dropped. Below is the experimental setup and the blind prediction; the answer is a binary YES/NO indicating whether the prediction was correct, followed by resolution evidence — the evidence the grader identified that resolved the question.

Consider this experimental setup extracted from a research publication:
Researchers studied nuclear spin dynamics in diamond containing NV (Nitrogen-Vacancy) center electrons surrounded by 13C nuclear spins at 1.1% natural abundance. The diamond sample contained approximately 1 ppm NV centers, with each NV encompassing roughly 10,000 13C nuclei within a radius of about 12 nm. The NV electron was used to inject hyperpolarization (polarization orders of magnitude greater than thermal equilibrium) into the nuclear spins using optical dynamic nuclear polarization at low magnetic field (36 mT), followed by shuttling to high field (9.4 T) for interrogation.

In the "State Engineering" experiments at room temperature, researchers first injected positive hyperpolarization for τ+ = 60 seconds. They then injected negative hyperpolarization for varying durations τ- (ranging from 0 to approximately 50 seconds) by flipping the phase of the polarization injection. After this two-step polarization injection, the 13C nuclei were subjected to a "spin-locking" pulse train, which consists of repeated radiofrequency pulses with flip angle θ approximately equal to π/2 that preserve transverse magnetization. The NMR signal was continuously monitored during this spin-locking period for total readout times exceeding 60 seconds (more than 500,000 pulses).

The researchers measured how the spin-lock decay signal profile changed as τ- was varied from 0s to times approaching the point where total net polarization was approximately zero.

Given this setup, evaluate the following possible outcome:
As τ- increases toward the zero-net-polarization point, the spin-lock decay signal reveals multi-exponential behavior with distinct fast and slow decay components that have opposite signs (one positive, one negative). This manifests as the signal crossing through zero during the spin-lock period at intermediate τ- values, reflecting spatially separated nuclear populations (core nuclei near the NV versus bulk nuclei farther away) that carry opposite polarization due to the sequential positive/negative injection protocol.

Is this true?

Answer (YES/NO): YES